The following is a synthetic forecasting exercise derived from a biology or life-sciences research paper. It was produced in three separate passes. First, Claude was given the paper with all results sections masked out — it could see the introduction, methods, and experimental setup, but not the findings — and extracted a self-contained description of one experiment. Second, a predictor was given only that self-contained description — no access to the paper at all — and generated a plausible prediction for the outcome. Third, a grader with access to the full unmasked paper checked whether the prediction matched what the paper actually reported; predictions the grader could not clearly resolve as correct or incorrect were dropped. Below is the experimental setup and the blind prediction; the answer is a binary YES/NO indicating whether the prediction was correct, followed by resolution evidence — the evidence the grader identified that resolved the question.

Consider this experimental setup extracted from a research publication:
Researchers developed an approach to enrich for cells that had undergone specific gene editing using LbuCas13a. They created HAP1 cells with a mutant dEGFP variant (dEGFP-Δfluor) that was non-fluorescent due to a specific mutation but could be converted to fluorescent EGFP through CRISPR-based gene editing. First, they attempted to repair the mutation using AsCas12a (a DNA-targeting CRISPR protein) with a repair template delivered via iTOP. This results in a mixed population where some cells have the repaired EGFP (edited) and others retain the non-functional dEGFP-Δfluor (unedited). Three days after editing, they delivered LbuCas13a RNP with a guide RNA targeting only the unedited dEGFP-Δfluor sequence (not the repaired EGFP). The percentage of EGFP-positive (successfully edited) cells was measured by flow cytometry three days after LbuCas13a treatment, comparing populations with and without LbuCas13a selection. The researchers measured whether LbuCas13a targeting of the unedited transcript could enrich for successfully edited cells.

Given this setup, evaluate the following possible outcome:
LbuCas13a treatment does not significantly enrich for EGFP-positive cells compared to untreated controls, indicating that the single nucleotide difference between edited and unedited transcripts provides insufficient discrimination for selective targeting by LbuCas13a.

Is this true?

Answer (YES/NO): NO